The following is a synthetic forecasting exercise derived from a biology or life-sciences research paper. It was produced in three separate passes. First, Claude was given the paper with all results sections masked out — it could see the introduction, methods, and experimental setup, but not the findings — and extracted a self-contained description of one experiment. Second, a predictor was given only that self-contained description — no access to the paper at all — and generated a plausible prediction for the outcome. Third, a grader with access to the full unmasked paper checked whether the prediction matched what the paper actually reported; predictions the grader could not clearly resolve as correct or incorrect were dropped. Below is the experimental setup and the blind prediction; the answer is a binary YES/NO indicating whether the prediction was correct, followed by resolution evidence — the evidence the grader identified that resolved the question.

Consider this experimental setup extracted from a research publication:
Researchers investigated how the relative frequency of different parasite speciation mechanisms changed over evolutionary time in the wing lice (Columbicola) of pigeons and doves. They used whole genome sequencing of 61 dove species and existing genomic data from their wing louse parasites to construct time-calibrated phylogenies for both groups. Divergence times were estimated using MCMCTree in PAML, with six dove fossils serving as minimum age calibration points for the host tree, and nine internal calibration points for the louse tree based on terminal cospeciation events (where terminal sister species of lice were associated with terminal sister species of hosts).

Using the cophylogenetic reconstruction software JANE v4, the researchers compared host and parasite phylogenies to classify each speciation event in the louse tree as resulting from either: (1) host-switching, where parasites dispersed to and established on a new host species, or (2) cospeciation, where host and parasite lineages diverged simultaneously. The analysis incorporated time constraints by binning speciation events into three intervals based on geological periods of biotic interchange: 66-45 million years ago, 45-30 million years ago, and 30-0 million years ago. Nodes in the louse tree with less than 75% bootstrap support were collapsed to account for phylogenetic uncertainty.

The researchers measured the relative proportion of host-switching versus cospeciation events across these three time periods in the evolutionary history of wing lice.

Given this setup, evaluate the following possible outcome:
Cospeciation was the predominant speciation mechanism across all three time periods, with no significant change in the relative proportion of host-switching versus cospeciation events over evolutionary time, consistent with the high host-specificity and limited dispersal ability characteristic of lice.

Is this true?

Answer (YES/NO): NO